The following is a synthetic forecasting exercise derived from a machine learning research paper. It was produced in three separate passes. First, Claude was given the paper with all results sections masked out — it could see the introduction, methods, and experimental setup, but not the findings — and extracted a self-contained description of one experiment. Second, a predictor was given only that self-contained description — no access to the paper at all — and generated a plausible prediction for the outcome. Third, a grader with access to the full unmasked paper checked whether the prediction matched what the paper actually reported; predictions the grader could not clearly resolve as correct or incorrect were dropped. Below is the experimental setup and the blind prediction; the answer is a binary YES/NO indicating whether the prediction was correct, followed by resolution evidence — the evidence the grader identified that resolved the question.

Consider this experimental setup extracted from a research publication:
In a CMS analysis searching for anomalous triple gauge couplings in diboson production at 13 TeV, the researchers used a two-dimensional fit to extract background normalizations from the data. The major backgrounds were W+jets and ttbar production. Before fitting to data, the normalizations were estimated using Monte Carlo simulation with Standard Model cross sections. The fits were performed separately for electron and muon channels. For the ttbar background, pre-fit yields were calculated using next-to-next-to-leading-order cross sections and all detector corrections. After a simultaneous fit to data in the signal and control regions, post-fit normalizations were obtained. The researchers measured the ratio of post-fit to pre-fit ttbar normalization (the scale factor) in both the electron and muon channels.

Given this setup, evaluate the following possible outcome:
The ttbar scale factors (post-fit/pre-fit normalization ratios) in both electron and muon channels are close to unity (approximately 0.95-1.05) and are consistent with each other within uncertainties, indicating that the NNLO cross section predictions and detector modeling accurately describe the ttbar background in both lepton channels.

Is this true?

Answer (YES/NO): NO